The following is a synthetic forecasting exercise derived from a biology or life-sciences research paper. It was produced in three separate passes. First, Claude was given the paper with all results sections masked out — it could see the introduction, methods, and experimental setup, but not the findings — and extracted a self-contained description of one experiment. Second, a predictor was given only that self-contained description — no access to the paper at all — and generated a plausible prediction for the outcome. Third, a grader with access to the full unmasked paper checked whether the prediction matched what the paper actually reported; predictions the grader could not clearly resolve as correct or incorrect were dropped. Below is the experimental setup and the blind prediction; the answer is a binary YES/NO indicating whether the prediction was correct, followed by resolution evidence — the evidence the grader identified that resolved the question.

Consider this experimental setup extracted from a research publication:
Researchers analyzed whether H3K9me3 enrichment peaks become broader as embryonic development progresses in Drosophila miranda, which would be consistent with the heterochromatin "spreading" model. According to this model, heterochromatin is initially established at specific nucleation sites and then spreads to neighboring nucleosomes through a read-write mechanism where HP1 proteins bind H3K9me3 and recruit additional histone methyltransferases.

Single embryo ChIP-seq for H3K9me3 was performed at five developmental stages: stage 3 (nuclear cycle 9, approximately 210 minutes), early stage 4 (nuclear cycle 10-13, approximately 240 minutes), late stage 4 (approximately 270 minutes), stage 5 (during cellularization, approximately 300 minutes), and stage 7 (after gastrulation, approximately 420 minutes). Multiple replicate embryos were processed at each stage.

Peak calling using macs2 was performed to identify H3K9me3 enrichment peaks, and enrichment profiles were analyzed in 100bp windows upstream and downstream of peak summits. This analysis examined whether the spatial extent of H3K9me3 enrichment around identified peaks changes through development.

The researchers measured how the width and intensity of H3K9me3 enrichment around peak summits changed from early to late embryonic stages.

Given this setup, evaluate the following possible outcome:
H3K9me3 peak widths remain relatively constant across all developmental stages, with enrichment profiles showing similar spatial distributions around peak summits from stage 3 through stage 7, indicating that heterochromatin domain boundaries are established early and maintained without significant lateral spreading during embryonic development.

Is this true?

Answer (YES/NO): NO